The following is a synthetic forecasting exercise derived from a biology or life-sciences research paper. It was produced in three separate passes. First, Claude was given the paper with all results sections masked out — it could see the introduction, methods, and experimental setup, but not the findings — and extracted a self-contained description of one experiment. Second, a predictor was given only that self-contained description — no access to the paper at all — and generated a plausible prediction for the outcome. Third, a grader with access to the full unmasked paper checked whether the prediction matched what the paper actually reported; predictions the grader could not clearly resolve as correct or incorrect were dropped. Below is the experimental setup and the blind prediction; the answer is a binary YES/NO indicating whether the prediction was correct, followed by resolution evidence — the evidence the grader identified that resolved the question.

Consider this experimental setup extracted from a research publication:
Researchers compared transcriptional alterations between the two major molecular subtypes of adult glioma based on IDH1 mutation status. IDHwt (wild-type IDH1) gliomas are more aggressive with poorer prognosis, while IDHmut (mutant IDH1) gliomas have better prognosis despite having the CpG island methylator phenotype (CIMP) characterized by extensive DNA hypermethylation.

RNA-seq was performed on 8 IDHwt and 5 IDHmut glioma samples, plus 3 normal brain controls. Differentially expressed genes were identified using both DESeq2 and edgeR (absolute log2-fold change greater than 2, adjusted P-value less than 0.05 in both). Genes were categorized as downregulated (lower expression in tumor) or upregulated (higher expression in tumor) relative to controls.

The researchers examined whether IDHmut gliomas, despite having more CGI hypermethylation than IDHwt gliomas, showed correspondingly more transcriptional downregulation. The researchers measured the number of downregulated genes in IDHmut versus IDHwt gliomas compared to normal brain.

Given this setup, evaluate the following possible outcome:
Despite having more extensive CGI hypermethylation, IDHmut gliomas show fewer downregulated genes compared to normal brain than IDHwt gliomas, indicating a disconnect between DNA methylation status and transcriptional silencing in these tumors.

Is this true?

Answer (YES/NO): YES